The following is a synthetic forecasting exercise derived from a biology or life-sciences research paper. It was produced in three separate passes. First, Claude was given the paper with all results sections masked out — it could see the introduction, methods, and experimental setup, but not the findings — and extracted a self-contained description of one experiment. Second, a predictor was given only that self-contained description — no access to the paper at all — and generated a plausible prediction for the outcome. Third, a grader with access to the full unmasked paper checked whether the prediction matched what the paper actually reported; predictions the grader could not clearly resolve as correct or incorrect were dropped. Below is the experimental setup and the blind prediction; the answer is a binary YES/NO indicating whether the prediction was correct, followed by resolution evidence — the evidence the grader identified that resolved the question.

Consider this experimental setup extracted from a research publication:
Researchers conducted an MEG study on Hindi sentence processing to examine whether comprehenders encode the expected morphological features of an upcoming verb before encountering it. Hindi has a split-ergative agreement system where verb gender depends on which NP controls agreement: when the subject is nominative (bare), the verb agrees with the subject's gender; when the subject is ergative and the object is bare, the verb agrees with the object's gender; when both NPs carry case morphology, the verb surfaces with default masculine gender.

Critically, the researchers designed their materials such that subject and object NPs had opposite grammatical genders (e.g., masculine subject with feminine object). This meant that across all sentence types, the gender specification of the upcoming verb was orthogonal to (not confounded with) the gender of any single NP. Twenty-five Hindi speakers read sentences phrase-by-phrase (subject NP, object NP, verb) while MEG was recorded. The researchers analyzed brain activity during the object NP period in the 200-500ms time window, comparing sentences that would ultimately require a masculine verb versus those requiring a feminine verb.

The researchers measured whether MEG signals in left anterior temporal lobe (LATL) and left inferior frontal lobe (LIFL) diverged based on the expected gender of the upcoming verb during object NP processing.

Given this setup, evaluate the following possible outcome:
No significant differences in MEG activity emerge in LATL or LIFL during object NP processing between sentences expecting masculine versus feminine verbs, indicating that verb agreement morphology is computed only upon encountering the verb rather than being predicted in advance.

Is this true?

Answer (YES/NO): NO